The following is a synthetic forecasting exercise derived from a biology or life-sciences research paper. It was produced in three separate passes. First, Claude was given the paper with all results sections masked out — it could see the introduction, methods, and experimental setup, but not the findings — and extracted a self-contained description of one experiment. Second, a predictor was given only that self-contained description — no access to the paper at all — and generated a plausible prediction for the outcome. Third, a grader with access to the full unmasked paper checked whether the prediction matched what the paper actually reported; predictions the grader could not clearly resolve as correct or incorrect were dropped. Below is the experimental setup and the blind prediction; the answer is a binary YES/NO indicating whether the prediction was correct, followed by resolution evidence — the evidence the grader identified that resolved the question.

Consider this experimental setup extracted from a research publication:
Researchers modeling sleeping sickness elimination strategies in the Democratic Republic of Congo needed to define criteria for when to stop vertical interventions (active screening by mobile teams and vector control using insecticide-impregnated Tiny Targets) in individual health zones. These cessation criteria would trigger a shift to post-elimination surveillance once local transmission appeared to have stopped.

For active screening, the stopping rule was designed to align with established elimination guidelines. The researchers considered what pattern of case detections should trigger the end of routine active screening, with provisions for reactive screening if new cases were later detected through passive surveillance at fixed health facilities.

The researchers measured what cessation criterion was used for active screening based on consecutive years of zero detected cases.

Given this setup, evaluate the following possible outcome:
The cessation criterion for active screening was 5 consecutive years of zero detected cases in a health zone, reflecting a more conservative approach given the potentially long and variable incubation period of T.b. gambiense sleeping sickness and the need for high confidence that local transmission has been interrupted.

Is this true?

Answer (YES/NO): NO